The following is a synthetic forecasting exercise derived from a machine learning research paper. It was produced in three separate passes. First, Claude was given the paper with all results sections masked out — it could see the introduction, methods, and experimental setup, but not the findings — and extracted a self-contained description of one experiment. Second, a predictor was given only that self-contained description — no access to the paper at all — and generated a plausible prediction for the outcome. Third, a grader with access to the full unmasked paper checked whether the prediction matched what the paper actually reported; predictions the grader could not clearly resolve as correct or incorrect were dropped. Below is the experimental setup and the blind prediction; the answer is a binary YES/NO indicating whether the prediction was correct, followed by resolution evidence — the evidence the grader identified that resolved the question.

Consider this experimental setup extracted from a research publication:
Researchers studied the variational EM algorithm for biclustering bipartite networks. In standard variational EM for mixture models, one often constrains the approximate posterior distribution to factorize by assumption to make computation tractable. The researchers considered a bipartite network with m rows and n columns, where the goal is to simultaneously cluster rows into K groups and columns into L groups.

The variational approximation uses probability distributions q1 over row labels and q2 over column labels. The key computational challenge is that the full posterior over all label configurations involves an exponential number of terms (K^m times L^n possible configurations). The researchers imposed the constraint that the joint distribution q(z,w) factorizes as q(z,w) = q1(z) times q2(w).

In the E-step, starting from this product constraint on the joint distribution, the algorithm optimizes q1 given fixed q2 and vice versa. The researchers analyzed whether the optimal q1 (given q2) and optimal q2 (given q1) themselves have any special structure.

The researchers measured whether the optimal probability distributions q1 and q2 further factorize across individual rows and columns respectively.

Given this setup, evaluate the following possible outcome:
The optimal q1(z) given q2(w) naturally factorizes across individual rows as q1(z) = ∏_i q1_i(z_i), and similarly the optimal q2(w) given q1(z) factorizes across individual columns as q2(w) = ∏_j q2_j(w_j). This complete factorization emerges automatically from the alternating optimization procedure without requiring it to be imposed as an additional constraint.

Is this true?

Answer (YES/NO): YES